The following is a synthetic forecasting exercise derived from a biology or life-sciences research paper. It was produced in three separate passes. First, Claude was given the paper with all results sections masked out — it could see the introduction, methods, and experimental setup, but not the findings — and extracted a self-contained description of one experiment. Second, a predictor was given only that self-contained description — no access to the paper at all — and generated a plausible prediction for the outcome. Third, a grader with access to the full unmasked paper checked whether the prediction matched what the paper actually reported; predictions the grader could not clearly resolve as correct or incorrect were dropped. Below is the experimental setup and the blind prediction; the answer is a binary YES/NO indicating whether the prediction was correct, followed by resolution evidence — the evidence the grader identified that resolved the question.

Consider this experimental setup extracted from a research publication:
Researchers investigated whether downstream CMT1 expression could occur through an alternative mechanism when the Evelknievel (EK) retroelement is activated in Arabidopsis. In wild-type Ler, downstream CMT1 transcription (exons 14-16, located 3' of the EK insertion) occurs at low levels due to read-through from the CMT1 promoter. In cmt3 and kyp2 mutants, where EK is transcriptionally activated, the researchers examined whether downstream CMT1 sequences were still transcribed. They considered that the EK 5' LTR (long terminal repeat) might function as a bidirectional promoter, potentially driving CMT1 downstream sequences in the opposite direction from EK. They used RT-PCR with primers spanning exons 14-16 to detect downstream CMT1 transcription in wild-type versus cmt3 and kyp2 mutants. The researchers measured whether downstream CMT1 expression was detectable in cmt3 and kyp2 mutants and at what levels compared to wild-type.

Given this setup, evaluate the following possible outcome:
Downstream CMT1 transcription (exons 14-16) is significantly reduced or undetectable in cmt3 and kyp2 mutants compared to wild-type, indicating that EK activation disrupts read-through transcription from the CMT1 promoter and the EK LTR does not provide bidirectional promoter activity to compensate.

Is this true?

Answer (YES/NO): NO